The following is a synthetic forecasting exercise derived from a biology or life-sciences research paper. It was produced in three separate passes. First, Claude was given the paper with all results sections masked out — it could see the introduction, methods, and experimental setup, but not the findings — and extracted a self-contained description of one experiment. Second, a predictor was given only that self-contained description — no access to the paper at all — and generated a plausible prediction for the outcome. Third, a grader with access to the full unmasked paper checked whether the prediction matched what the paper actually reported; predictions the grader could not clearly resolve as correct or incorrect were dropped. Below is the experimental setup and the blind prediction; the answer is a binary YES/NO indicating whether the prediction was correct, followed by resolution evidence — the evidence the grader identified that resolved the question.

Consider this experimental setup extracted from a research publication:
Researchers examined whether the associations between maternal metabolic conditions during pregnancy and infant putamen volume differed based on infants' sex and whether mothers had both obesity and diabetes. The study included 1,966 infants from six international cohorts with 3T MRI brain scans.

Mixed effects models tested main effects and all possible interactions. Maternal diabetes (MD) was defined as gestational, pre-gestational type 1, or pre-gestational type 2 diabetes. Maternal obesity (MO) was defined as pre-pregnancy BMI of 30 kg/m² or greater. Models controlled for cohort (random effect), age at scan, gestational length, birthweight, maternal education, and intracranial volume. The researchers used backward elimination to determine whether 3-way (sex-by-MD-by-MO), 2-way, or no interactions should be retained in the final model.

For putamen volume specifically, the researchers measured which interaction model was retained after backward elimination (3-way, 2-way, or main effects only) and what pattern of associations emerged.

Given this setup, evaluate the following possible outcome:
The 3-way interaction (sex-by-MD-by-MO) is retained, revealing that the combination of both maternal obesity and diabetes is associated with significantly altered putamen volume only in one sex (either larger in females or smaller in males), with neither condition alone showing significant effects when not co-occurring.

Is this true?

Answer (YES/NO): NO